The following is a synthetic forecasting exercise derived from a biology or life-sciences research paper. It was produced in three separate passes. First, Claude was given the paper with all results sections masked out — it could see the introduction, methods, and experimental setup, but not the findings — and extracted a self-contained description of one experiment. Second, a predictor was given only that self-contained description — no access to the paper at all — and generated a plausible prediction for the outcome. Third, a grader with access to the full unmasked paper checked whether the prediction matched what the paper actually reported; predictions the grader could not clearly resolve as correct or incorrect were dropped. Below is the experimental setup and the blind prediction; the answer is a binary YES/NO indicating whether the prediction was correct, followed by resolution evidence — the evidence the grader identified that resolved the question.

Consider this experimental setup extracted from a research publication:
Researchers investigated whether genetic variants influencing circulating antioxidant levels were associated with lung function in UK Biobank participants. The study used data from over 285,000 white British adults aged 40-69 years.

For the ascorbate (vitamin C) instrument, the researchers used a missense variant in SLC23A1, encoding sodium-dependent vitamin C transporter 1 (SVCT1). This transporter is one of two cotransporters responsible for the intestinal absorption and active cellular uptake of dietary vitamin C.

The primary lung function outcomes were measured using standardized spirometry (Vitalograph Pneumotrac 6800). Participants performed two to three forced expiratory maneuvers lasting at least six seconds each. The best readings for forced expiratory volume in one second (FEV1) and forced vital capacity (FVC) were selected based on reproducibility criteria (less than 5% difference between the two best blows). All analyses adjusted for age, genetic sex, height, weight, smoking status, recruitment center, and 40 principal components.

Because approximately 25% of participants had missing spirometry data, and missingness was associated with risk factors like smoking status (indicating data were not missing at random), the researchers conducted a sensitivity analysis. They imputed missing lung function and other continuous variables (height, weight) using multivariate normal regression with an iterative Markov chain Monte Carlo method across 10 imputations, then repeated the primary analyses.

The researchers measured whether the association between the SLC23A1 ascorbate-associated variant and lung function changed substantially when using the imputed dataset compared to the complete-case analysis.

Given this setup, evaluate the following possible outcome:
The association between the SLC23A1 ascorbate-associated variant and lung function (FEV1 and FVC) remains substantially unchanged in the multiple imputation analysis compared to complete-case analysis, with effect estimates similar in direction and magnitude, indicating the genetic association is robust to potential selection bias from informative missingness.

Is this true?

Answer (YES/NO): YES